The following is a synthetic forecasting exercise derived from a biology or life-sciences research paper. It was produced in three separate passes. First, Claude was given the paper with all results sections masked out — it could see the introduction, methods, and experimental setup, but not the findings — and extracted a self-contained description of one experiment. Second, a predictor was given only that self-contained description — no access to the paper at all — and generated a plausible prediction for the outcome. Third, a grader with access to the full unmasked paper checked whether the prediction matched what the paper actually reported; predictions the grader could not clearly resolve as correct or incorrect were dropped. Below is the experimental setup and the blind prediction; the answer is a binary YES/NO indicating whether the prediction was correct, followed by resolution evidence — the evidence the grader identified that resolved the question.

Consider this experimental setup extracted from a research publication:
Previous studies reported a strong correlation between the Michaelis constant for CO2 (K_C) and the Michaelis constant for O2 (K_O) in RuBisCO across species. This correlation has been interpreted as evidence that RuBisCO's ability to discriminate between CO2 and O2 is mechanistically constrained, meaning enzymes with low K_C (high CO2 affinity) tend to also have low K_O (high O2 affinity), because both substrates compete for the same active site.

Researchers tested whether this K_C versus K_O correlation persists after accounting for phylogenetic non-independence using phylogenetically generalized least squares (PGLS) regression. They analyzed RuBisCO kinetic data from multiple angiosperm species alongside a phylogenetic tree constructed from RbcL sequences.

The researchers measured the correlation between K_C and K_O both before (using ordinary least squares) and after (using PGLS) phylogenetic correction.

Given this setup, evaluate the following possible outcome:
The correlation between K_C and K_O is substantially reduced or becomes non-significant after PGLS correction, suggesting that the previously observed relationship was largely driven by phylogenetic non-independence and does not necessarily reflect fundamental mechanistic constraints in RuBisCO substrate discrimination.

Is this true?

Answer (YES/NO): YES